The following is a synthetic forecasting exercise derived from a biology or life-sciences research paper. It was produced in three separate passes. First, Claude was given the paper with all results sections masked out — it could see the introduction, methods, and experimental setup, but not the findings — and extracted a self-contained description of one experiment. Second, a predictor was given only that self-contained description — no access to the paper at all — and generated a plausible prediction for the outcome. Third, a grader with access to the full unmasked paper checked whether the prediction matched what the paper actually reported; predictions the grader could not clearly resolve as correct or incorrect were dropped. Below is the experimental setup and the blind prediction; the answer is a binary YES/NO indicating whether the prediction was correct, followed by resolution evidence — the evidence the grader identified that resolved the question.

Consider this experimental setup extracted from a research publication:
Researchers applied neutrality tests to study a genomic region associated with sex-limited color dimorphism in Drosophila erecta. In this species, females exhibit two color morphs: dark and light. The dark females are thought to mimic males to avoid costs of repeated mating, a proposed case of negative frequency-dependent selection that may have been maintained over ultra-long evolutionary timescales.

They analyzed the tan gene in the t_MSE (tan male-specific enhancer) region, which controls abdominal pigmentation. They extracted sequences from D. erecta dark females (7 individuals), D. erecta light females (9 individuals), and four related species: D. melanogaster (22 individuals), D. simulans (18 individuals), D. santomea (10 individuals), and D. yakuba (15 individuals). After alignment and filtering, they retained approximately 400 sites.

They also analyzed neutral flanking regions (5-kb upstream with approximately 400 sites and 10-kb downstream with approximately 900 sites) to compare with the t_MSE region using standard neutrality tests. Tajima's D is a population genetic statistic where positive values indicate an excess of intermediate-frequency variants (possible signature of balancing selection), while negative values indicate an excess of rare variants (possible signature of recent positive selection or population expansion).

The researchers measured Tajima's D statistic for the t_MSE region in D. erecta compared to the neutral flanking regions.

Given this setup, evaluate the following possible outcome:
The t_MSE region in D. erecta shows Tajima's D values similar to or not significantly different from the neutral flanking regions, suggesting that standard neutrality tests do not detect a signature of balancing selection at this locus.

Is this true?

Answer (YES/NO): NO